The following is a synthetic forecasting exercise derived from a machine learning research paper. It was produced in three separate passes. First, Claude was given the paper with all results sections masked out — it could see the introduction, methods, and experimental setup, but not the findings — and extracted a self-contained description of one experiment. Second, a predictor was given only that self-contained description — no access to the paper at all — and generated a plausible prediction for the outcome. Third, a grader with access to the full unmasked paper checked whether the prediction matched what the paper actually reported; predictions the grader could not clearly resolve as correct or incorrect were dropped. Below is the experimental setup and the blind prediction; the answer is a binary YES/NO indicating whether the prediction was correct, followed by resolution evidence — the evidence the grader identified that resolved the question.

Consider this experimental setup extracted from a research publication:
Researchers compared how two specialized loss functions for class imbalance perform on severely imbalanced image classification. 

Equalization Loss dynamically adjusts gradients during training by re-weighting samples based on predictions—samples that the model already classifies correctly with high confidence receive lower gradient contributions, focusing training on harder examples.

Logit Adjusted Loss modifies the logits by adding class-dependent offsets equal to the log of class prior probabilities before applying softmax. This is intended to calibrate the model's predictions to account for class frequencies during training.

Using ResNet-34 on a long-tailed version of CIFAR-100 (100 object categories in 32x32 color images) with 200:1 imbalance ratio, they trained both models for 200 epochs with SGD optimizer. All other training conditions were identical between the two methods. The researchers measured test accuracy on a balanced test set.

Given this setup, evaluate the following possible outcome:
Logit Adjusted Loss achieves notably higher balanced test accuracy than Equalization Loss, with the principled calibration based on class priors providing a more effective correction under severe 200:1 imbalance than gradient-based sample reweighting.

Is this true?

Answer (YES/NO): YES